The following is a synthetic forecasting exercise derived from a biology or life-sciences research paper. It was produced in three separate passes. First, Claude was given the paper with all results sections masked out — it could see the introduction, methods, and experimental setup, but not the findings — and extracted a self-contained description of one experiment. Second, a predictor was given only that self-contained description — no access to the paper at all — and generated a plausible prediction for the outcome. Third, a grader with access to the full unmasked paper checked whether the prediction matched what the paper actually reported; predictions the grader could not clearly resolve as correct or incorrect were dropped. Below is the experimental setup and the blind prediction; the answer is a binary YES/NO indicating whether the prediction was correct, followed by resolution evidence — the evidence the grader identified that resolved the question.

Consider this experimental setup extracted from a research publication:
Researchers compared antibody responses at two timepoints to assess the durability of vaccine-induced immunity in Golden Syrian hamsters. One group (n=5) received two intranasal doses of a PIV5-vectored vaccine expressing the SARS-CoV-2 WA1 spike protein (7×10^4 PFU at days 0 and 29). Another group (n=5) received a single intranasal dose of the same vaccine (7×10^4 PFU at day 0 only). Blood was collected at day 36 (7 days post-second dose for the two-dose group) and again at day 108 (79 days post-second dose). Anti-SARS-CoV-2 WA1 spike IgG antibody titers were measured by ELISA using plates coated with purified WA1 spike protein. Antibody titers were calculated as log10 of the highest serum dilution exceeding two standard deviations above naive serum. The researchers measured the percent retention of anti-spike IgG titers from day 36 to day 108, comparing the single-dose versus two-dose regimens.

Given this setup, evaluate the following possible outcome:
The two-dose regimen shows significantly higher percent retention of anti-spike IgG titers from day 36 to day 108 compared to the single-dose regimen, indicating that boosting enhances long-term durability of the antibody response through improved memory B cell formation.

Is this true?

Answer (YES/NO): NO